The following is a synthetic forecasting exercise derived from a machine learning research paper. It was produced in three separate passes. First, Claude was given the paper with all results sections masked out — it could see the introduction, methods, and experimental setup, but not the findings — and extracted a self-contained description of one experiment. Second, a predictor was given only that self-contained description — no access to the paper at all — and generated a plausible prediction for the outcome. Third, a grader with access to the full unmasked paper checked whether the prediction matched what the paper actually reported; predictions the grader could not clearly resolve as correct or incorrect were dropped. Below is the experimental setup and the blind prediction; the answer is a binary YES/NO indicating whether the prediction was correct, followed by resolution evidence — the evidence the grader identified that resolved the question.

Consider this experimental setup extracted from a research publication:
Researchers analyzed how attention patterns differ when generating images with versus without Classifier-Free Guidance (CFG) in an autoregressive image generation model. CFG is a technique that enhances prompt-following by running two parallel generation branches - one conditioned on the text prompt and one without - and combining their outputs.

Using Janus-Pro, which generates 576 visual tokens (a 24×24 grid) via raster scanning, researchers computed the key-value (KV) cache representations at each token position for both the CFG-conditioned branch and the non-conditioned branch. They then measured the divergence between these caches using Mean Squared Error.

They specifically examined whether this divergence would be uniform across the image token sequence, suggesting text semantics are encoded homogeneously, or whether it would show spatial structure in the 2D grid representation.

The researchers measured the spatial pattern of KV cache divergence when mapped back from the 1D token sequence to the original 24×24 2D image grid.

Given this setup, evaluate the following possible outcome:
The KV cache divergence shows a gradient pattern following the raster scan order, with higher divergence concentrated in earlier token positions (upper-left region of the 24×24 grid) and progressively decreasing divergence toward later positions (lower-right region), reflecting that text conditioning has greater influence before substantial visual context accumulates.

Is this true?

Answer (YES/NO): NO